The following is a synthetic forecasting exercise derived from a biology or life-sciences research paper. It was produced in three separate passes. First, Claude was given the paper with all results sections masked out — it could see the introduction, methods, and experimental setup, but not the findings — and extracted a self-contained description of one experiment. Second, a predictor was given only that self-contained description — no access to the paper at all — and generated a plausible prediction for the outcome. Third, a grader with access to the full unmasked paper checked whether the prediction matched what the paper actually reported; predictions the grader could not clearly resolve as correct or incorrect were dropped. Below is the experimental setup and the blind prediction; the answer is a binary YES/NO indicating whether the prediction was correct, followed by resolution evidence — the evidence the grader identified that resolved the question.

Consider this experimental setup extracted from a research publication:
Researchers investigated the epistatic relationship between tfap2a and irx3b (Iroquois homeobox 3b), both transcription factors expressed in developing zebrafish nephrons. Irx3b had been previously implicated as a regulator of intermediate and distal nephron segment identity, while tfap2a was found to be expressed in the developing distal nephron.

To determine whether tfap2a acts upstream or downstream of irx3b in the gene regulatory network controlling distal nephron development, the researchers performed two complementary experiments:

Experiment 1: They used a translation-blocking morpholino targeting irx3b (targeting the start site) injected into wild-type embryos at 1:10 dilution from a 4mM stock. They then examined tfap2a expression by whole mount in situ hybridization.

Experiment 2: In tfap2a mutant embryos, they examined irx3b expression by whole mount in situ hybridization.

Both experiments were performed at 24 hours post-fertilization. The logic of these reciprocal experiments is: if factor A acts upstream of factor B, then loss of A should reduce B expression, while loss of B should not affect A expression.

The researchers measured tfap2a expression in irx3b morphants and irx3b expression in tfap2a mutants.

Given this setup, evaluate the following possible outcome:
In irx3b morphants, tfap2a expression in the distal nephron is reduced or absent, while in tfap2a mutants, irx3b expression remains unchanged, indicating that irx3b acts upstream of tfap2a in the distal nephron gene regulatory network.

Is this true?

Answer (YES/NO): YES